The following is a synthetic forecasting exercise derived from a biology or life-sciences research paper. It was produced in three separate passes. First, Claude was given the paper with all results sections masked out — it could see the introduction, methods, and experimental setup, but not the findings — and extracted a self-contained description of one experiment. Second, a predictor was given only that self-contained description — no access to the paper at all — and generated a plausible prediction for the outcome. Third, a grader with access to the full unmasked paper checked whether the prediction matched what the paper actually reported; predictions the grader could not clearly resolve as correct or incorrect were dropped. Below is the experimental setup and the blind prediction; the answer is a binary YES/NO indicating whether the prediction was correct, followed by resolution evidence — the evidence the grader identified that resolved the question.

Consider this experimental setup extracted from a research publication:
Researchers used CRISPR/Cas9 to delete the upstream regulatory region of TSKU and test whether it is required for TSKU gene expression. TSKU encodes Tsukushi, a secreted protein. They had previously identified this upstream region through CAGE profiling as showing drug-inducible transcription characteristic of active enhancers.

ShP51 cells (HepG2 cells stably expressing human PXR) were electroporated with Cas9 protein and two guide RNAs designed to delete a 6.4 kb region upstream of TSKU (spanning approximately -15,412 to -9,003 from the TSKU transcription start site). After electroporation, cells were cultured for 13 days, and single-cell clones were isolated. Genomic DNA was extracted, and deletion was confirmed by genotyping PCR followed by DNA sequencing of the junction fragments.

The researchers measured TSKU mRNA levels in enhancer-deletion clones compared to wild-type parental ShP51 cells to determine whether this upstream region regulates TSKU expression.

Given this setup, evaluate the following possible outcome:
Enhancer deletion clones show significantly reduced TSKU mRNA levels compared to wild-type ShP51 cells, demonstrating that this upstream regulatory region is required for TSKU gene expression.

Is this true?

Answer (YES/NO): YES